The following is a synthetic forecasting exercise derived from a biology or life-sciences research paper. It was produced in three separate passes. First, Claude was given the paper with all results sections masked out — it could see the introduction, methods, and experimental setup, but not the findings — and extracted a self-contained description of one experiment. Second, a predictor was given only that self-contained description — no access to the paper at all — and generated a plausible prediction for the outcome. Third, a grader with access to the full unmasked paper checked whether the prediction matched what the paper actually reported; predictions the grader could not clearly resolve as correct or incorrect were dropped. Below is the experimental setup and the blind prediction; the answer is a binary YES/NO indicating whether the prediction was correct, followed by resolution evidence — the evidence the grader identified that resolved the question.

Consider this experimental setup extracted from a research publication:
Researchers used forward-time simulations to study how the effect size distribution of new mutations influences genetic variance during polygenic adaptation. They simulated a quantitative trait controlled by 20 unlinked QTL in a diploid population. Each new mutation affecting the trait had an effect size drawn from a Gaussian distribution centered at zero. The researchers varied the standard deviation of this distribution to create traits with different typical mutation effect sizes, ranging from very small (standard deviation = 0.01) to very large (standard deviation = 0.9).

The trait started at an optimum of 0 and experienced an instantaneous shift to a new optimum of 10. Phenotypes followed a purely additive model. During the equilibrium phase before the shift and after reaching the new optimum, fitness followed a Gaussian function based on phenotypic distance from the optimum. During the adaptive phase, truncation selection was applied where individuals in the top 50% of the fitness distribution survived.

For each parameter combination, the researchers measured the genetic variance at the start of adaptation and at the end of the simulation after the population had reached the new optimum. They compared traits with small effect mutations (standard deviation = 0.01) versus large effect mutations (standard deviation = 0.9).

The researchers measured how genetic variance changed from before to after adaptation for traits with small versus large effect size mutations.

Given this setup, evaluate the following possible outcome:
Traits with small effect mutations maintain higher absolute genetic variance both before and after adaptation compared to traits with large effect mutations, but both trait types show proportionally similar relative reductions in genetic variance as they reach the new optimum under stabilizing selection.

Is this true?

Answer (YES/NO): NO